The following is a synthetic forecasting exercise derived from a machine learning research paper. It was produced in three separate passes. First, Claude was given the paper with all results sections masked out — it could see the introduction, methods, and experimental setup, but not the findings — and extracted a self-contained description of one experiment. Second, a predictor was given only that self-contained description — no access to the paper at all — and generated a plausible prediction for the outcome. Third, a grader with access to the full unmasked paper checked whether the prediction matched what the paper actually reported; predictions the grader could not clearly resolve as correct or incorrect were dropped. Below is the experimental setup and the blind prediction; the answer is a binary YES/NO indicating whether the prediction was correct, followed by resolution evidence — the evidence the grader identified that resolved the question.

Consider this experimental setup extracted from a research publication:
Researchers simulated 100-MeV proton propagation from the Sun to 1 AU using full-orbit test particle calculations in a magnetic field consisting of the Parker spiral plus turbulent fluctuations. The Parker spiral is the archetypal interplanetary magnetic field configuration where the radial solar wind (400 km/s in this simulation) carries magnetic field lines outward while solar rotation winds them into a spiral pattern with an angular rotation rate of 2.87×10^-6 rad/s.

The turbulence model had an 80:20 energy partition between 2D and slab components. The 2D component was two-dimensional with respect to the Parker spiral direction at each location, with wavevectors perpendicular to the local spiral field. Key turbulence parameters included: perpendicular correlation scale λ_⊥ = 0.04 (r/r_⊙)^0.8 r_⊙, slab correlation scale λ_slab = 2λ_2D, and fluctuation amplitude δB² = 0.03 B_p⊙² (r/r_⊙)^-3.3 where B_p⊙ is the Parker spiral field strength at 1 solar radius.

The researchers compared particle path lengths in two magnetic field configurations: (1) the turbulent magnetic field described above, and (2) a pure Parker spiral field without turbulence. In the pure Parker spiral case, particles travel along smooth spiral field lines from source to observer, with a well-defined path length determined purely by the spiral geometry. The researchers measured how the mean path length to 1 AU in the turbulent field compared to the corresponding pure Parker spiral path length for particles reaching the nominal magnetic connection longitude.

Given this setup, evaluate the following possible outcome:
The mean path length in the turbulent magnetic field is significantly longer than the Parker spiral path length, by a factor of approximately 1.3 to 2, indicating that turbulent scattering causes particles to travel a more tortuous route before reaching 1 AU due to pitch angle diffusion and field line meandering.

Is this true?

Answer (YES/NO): YES